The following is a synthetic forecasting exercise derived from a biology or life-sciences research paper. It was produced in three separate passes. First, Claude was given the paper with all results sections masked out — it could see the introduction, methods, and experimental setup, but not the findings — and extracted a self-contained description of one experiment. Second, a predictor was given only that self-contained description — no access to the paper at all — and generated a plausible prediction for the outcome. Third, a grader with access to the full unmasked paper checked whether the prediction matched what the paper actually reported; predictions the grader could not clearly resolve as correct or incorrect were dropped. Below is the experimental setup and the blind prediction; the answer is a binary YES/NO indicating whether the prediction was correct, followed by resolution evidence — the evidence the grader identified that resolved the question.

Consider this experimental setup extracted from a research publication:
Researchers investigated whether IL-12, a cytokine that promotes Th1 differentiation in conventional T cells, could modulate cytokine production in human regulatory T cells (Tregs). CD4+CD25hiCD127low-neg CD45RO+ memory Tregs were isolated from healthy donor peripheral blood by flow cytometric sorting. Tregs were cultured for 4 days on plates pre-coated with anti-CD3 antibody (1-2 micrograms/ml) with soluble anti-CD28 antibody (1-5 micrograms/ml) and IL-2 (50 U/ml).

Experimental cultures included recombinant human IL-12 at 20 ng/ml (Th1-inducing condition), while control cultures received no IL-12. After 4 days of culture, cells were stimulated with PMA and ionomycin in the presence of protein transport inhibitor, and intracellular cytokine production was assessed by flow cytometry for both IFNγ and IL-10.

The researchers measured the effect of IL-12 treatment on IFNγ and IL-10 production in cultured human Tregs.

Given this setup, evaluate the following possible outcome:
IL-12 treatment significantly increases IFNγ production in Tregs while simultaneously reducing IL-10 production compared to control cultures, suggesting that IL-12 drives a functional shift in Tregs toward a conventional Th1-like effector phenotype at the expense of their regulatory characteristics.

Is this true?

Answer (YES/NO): NO